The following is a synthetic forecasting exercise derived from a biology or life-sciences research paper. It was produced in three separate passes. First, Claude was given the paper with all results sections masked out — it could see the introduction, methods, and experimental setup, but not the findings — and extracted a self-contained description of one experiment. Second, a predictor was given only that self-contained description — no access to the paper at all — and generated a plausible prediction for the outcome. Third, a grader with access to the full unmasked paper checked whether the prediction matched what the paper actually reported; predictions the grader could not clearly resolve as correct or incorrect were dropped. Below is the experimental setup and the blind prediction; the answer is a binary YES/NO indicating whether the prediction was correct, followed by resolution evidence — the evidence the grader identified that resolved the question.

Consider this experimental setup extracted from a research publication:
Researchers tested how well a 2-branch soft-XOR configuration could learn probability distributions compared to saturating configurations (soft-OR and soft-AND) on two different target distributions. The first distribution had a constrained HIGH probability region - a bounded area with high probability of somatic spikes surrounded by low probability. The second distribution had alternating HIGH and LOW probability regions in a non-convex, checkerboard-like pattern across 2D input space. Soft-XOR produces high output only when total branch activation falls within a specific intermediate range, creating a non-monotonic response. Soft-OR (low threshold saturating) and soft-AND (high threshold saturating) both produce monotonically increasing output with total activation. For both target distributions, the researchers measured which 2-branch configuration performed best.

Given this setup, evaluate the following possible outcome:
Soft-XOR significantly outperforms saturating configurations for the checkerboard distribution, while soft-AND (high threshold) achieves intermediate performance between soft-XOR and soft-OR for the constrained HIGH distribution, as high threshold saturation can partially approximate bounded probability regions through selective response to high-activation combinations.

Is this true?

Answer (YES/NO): NO